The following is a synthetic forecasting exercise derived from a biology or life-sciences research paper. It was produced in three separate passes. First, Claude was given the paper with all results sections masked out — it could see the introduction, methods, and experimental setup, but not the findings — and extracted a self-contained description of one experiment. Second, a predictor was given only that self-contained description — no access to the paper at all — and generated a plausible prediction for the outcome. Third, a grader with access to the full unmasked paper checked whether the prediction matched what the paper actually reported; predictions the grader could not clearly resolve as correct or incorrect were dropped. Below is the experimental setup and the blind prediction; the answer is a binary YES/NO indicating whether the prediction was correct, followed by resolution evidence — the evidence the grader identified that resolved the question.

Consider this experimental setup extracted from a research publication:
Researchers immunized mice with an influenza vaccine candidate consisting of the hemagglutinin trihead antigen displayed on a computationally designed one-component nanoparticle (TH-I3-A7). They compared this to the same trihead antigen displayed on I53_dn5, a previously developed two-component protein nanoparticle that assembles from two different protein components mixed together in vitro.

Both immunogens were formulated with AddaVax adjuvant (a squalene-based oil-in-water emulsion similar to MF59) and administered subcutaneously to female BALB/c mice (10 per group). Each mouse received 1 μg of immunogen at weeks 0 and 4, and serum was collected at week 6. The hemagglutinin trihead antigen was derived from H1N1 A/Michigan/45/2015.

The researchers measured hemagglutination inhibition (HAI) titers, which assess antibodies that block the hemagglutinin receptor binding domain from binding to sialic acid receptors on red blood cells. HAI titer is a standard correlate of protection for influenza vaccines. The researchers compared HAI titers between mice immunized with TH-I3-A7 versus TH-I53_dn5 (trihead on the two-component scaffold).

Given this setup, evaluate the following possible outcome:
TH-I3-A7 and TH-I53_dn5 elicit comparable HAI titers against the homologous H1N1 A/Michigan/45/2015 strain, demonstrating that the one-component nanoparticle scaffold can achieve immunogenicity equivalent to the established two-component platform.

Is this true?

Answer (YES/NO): YES